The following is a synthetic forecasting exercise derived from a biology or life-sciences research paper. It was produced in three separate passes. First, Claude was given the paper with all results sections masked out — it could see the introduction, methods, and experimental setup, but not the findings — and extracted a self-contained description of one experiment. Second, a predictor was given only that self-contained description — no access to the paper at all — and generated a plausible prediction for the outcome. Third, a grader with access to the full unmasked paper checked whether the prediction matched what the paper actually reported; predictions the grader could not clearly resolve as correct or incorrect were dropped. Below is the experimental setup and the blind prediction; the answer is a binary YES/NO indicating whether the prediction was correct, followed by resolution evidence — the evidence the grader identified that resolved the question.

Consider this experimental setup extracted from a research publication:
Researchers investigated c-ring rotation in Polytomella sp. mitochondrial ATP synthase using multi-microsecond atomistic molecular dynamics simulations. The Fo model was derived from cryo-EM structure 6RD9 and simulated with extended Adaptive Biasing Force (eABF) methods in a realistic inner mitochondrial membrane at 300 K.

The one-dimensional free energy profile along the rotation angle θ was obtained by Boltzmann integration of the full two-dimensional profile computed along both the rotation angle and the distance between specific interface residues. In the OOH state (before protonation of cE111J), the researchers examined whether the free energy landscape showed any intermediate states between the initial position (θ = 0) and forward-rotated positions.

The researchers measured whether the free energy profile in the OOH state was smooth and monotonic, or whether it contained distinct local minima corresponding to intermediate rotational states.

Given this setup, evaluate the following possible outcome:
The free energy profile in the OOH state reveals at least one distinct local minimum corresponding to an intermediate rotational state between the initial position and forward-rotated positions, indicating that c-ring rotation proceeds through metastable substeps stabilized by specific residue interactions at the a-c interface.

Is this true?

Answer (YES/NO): YES